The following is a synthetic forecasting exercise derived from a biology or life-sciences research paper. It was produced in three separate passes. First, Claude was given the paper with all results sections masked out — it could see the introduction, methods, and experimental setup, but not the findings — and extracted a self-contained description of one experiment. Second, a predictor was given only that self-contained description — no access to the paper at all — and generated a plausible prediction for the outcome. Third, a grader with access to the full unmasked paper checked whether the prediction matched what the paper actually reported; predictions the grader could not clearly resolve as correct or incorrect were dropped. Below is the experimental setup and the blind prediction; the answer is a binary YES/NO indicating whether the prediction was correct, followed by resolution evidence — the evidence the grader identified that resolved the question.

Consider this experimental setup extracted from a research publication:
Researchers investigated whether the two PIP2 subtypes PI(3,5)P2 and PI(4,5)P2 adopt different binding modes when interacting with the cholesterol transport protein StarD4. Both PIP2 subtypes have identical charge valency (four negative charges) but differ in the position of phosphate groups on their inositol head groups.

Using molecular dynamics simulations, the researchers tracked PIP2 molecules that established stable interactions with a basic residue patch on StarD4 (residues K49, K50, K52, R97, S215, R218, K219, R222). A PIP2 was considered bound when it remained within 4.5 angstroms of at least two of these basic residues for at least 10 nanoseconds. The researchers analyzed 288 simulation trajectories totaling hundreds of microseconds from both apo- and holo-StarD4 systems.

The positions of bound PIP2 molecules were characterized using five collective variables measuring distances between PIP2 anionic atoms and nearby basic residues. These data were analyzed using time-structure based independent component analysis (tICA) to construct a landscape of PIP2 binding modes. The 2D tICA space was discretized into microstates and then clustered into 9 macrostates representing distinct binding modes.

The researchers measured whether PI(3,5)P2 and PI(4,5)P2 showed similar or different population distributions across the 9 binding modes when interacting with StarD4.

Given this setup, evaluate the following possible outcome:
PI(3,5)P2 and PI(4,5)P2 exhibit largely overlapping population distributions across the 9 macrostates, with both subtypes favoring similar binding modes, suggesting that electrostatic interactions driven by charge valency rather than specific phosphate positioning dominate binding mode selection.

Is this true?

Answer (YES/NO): NO